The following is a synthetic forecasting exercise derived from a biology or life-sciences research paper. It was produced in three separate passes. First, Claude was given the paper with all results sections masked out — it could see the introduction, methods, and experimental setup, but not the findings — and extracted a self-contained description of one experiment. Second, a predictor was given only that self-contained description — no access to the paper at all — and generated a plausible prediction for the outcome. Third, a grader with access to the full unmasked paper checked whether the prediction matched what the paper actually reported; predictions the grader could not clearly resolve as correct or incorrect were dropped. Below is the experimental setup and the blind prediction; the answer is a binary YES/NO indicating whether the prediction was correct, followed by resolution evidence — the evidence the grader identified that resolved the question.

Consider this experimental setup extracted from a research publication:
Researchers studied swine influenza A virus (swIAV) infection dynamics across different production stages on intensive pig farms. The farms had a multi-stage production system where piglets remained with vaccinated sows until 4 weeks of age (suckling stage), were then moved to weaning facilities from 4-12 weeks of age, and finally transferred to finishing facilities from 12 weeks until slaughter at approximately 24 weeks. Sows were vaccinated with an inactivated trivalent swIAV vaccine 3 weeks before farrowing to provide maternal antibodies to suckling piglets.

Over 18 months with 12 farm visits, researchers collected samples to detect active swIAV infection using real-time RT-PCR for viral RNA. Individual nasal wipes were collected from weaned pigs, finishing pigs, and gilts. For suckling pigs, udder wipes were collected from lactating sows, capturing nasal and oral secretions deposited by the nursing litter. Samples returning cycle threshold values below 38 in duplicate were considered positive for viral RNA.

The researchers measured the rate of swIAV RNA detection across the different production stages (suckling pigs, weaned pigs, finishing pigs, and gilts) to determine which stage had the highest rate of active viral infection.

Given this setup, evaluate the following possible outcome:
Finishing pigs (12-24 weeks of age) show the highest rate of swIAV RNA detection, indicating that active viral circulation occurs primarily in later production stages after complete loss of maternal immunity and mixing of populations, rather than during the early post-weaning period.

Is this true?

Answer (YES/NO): NO